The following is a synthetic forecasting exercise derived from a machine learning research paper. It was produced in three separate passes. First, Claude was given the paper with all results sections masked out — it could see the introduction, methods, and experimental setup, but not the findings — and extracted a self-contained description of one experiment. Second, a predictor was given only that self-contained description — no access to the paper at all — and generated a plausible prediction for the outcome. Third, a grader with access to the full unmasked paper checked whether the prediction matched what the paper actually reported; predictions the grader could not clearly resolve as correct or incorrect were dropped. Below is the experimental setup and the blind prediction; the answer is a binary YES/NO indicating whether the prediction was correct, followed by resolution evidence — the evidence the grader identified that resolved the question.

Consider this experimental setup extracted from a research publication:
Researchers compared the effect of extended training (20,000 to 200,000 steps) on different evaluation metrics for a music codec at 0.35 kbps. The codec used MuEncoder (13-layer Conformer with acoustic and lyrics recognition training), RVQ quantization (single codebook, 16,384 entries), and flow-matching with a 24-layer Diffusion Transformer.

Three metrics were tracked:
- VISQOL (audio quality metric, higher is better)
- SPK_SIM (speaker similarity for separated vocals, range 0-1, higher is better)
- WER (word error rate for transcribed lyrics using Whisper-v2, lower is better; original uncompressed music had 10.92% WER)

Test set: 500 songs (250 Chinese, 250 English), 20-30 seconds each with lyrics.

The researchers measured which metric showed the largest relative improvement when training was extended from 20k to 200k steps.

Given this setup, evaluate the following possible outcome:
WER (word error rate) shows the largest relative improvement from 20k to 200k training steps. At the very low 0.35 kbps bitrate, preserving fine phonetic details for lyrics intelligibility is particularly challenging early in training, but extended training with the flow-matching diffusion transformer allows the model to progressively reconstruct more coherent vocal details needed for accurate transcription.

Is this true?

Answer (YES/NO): YES